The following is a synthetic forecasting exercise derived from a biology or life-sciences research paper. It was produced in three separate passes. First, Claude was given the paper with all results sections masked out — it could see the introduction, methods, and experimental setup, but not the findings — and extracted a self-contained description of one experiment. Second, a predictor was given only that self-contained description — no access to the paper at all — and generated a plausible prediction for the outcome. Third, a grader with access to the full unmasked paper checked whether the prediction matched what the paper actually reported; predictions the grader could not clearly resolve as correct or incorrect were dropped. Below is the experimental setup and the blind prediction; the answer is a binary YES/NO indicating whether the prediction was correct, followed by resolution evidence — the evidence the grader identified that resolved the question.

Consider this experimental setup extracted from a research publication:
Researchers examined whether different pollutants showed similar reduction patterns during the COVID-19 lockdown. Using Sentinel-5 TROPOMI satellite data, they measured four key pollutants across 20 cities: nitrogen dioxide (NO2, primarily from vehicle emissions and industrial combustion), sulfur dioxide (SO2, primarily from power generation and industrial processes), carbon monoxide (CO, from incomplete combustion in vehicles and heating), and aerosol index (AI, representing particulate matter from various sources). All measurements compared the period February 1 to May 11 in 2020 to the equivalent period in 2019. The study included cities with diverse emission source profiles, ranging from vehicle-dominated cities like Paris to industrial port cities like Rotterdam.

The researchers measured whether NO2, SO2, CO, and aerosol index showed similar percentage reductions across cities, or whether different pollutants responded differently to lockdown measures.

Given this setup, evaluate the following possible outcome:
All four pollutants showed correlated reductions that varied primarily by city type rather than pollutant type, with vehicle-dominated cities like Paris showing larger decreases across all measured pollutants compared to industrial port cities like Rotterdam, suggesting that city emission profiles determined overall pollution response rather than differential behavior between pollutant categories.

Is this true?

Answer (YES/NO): NO